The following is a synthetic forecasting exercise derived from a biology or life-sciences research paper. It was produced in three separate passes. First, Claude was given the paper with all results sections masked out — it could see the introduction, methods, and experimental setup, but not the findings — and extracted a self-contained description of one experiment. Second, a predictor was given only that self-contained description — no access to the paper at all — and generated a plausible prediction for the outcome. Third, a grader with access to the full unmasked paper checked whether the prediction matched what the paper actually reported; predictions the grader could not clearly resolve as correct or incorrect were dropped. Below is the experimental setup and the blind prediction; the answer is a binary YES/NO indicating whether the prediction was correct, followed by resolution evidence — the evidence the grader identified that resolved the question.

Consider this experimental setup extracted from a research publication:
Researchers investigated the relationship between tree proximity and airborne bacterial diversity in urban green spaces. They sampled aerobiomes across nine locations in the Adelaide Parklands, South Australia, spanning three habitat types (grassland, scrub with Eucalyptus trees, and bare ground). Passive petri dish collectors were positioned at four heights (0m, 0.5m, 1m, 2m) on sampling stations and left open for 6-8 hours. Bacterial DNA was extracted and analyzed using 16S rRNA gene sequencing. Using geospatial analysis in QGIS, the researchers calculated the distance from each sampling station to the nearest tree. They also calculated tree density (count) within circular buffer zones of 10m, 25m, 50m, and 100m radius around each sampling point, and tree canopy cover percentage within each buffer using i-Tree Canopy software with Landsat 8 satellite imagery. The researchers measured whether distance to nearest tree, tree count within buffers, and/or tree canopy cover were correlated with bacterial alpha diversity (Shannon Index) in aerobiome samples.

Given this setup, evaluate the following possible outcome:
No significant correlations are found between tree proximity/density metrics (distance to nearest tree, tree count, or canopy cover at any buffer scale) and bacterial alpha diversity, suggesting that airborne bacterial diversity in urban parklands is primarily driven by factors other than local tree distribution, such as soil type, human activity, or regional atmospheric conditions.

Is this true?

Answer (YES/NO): NO